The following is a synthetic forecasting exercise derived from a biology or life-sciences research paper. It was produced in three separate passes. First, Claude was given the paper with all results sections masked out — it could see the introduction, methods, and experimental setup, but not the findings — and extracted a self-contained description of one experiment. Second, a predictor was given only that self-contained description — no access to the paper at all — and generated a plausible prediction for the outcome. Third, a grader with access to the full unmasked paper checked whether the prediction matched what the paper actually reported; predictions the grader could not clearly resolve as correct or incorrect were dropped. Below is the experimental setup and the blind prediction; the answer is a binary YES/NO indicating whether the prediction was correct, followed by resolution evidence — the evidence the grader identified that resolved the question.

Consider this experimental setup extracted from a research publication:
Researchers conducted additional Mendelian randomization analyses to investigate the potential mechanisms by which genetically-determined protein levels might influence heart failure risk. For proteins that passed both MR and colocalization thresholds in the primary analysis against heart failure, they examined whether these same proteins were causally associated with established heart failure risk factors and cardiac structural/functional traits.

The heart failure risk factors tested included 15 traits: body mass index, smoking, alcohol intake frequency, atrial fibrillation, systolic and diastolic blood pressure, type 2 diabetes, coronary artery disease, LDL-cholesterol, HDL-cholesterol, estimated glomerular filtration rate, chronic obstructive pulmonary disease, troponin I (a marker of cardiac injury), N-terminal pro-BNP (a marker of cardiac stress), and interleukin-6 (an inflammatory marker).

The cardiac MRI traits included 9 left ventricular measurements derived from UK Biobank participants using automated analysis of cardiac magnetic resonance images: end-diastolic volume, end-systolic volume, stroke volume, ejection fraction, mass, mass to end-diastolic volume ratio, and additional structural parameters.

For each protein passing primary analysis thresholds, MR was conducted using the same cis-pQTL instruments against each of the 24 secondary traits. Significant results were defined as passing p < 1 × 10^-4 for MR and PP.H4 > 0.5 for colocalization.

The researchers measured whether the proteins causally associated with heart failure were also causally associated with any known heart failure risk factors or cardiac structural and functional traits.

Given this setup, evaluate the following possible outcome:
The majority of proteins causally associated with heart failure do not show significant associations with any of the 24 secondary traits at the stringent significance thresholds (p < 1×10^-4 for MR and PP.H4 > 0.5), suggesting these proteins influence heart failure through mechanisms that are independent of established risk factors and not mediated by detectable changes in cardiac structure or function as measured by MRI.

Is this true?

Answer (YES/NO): NO